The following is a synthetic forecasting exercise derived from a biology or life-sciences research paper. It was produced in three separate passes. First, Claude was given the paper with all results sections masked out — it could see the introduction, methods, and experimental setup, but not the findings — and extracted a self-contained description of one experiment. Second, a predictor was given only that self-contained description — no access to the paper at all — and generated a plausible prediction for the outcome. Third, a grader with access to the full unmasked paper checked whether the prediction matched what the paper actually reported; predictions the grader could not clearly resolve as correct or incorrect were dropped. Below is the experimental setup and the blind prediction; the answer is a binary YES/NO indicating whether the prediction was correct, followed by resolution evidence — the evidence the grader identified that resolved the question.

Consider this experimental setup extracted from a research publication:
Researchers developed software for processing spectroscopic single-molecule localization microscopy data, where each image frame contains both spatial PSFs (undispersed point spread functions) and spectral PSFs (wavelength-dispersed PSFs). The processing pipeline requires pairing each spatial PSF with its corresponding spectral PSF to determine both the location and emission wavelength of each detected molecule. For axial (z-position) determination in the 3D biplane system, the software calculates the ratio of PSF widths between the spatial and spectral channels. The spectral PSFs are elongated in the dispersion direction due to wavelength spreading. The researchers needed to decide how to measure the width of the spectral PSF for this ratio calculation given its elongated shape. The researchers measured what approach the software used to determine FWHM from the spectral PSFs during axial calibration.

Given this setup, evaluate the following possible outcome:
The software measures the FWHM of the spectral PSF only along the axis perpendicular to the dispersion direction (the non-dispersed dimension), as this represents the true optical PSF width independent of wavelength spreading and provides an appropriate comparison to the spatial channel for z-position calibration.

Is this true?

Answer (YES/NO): YES